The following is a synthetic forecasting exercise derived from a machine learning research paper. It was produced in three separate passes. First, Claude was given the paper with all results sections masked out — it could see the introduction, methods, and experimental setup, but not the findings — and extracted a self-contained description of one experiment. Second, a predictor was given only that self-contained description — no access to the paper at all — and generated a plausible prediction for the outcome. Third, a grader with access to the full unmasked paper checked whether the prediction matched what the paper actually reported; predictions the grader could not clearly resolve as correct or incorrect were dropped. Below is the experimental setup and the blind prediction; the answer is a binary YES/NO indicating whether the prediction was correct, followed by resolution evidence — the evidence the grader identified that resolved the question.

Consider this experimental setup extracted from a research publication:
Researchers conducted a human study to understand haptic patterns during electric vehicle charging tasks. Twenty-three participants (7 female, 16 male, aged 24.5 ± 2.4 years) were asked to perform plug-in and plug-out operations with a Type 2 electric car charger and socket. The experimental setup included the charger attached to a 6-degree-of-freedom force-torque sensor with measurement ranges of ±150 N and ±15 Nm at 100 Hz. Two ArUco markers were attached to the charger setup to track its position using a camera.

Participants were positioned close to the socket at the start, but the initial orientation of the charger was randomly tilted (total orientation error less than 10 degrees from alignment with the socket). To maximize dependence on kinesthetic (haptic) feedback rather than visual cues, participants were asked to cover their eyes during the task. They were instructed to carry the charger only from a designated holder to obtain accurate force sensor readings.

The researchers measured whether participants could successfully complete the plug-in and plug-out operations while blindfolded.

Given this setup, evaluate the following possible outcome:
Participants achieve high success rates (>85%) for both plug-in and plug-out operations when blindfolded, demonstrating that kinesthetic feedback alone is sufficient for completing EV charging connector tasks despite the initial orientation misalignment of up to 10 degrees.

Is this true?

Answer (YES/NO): YES